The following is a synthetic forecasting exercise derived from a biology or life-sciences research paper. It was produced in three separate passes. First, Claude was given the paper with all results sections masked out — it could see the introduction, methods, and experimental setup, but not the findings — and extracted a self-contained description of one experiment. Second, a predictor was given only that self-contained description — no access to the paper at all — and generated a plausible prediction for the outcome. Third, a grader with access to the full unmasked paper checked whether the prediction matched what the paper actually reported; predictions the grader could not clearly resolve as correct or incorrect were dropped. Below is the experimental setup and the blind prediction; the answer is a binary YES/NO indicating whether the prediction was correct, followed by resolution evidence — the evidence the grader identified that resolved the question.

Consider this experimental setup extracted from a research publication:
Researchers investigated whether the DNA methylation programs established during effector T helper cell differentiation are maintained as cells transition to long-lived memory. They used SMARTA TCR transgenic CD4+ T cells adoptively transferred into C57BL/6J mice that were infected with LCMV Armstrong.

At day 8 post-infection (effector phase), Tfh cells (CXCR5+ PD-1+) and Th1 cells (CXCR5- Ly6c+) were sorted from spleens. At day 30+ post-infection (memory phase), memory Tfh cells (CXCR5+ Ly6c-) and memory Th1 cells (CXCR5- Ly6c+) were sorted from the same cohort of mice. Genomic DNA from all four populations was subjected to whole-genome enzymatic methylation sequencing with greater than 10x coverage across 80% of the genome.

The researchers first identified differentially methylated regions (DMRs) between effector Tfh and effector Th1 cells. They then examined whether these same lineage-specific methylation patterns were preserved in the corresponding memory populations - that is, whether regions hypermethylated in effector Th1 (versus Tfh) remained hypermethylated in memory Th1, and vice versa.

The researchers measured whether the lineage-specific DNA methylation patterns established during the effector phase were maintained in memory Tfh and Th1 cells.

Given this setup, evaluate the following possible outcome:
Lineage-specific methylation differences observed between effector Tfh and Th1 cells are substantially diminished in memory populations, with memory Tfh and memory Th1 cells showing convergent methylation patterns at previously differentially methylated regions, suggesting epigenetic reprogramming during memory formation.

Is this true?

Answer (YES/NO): NO